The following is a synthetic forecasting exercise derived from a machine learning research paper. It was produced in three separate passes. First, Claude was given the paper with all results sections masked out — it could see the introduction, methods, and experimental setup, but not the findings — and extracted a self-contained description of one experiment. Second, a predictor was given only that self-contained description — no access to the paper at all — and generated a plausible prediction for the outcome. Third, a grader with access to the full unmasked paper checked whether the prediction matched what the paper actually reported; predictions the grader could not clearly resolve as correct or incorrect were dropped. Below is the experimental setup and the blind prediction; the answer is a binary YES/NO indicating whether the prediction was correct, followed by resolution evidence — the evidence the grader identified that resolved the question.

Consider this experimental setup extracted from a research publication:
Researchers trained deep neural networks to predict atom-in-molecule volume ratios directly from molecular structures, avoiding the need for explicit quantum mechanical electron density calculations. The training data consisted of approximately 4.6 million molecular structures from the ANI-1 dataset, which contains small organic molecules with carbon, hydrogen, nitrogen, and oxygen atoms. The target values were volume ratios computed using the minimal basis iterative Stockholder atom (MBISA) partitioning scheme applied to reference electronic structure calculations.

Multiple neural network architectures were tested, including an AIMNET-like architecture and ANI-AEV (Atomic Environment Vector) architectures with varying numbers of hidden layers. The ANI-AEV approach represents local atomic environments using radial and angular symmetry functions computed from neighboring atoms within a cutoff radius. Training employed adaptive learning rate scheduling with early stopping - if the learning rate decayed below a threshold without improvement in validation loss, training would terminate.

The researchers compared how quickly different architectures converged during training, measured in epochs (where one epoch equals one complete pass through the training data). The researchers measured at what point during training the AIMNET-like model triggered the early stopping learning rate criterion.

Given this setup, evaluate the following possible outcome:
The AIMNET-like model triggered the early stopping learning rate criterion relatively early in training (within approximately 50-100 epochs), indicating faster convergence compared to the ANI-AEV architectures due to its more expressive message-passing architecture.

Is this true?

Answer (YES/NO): NO